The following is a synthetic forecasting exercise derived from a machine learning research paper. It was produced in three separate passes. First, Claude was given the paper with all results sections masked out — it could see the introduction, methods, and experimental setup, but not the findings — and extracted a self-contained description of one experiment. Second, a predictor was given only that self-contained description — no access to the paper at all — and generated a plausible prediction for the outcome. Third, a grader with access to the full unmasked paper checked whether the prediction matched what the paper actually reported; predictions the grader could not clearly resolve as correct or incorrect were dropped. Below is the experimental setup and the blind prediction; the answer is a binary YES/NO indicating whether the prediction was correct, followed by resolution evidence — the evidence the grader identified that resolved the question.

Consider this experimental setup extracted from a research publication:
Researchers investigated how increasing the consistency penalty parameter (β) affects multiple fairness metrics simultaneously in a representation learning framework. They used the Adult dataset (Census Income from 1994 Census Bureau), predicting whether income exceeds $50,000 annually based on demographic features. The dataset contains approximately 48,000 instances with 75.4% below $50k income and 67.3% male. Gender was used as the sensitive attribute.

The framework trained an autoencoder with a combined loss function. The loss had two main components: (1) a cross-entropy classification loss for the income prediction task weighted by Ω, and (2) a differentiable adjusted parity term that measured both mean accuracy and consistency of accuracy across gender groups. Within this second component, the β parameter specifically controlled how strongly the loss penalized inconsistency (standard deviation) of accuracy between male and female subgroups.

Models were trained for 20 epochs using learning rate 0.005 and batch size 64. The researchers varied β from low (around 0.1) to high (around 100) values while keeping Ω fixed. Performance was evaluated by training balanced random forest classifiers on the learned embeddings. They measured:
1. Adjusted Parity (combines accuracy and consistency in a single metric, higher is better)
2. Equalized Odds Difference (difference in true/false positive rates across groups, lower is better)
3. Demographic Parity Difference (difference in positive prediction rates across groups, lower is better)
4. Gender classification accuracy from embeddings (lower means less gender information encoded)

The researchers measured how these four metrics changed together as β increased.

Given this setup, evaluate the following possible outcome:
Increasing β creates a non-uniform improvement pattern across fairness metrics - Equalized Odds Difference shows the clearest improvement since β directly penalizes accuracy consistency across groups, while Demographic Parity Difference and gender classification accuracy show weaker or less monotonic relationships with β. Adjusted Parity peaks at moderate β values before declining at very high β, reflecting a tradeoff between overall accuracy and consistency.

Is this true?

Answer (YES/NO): NO